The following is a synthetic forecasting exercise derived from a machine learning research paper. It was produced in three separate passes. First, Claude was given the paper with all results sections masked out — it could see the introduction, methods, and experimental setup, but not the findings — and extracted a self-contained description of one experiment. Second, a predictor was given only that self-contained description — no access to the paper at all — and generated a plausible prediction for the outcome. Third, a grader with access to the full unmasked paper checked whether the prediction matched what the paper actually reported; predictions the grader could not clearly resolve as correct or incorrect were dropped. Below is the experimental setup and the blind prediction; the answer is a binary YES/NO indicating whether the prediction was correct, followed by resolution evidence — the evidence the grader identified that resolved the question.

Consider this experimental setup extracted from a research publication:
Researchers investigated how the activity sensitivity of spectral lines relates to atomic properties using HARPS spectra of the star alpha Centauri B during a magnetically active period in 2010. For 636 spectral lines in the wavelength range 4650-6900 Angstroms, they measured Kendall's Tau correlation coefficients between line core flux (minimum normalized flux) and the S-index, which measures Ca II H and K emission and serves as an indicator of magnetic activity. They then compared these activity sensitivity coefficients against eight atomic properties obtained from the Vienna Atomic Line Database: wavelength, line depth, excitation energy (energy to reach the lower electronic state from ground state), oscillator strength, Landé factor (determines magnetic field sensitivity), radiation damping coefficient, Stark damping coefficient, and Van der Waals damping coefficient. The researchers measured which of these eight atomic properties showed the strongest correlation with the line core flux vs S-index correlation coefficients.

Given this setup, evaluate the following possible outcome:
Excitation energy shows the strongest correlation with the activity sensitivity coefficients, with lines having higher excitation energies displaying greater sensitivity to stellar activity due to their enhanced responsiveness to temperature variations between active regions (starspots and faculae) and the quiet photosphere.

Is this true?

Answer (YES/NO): NO